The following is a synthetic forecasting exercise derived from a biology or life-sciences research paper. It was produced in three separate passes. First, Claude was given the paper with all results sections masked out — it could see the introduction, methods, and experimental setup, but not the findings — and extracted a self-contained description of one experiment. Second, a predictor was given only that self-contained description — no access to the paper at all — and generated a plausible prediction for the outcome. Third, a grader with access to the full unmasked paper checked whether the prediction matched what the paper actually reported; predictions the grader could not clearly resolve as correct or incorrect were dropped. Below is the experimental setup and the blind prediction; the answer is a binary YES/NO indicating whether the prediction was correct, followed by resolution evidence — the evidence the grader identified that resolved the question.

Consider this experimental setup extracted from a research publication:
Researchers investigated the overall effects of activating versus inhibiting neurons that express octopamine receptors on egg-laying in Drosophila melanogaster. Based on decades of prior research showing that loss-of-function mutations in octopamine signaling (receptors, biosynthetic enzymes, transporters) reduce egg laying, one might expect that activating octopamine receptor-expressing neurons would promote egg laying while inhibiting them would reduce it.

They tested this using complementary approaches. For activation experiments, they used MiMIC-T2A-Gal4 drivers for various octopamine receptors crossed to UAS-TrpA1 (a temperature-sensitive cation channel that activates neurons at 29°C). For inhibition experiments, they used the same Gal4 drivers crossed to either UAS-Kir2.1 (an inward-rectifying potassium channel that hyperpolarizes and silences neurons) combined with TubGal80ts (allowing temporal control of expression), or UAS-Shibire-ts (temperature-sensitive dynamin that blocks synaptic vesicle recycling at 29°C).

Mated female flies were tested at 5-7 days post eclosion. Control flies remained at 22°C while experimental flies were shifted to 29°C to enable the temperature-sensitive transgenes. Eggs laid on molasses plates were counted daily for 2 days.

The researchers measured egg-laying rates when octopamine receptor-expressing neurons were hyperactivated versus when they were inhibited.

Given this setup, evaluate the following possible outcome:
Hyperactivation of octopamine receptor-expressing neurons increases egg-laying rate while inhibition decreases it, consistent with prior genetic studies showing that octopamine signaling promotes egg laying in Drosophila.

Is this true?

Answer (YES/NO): NO